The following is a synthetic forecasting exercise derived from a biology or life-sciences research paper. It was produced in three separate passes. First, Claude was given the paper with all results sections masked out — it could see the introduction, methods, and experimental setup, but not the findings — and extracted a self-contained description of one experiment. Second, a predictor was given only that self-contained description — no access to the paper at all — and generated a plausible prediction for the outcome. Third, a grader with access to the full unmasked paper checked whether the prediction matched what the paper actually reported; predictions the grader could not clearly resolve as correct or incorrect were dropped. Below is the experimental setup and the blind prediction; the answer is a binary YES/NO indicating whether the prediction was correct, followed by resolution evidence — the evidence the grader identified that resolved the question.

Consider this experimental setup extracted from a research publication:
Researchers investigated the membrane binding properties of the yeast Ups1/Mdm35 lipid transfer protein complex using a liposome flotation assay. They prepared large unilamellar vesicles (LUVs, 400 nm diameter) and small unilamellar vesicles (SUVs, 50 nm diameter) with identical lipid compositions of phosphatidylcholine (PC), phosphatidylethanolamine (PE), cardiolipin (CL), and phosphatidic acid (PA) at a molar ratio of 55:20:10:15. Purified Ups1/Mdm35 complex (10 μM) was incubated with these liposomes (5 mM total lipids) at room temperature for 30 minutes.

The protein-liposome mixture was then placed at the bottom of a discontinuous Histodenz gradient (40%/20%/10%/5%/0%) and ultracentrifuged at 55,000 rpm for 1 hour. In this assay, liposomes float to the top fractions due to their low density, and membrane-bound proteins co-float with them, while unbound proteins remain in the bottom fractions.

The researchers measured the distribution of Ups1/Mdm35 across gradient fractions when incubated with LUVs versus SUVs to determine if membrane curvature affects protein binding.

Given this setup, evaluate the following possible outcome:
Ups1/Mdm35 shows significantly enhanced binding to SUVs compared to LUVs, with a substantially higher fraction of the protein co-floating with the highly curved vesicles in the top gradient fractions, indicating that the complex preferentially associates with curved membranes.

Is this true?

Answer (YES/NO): YES